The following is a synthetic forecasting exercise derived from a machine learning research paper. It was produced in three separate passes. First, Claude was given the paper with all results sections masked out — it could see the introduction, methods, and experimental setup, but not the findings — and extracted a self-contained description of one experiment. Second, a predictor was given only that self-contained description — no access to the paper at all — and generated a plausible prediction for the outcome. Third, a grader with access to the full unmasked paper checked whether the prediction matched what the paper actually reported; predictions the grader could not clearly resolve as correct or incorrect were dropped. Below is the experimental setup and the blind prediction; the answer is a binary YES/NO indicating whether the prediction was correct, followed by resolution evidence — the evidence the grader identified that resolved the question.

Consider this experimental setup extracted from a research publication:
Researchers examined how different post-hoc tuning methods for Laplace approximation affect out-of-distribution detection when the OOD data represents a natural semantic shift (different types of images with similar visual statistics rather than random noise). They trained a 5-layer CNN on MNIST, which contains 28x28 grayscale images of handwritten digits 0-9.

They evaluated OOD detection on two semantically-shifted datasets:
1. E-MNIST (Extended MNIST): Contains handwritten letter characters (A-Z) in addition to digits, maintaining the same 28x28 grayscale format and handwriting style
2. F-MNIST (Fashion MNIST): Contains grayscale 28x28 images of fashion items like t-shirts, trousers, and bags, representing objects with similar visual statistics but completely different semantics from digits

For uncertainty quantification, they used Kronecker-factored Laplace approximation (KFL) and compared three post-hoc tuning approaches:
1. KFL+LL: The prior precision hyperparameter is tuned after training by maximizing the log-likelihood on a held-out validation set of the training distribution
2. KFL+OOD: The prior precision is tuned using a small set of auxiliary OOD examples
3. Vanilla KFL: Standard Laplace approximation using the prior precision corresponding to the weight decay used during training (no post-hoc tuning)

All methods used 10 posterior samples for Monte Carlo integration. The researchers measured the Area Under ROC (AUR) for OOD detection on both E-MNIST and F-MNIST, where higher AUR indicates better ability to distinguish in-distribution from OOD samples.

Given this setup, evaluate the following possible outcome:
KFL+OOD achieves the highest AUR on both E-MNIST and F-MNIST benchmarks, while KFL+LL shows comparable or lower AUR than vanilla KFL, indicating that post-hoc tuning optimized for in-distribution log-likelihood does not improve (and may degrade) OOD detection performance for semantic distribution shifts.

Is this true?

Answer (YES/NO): NO